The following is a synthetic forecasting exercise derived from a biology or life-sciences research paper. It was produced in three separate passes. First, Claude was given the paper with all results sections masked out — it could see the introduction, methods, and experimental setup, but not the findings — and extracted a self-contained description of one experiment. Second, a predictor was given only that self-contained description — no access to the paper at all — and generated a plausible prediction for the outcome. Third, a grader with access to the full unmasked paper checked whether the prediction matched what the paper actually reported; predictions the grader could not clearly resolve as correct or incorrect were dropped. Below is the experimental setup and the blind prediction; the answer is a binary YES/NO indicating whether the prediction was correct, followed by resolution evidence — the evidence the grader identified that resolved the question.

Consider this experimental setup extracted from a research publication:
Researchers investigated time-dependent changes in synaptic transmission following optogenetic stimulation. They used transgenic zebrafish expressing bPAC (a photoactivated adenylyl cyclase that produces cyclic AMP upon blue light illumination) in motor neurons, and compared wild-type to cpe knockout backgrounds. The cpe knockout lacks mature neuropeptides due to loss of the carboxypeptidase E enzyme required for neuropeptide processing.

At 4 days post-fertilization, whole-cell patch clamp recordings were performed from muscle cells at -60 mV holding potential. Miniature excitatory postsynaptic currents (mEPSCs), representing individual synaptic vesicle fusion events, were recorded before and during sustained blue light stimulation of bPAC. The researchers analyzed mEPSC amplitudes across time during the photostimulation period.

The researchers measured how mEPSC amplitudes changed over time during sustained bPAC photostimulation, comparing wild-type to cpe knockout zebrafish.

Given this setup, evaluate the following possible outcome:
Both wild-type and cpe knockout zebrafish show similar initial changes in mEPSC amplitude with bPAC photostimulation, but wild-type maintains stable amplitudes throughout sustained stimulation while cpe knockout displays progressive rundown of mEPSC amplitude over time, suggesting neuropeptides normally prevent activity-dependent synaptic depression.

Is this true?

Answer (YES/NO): NO